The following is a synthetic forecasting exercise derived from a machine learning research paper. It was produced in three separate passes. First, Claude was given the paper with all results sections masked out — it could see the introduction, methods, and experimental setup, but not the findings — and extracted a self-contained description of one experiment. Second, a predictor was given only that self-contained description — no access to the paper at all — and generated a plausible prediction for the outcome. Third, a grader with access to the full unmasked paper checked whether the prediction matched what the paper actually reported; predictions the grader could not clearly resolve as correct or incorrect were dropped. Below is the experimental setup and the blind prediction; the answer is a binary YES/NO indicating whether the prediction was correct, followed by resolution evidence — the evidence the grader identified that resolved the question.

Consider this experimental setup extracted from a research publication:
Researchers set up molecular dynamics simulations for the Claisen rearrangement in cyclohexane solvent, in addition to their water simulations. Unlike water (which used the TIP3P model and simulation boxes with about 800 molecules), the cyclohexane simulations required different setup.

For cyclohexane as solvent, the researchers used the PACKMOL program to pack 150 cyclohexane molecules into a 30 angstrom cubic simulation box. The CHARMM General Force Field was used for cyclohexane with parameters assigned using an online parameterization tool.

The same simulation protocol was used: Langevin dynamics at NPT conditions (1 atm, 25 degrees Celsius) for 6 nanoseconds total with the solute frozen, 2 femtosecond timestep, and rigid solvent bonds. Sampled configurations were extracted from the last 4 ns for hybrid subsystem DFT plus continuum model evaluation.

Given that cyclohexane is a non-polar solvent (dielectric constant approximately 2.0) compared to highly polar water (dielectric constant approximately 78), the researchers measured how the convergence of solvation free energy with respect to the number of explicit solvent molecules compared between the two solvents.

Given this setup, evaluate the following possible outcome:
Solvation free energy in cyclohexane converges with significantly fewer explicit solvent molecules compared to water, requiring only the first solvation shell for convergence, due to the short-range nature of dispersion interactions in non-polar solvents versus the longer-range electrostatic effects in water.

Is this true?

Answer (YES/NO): NO